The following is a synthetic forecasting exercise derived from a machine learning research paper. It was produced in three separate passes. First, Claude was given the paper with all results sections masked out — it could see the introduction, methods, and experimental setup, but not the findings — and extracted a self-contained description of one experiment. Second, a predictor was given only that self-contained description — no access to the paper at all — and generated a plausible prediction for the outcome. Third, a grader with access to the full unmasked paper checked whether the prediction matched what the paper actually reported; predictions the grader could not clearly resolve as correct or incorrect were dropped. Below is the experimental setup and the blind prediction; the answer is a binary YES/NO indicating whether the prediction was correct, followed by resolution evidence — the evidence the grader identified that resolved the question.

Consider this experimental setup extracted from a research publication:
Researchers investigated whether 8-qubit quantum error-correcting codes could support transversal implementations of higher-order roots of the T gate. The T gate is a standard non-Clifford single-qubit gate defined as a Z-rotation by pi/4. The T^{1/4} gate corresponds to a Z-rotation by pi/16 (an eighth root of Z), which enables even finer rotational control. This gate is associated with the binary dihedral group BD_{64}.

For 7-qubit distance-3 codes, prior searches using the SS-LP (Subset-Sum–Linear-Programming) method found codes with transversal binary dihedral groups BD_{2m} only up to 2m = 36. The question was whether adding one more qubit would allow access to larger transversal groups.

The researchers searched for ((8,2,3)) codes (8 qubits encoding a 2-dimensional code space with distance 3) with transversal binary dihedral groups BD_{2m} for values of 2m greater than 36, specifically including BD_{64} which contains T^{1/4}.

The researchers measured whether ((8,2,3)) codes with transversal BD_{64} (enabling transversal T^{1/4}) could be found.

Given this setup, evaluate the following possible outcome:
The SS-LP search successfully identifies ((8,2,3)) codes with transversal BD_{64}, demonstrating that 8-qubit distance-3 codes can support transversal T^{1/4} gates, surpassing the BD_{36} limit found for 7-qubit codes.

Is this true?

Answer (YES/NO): YES